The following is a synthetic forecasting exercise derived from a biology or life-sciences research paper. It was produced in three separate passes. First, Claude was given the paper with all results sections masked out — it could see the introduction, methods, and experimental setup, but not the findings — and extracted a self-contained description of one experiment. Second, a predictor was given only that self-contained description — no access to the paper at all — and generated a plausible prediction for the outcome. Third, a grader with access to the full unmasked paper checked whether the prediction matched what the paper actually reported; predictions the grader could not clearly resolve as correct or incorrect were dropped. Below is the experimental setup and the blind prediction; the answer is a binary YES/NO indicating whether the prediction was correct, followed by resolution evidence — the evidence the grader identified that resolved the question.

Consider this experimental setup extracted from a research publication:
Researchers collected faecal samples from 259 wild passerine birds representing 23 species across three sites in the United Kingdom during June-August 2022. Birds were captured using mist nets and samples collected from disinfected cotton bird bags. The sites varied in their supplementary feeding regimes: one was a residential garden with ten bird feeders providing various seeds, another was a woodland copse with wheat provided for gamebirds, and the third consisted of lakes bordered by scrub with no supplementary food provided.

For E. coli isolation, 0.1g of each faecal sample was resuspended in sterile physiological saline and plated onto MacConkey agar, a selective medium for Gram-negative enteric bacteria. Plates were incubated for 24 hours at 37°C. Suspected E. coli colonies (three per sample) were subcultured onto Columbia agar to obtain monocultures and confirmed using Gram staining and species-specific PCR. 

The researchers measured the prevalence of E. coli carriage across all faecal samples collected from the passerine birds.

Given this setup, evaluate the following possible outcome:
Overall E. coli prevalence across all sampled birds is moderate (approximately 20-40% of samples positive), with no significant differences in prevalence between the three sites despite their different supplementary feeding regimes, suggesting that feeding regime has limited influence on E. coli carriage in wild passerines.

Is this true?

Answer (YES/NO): NO